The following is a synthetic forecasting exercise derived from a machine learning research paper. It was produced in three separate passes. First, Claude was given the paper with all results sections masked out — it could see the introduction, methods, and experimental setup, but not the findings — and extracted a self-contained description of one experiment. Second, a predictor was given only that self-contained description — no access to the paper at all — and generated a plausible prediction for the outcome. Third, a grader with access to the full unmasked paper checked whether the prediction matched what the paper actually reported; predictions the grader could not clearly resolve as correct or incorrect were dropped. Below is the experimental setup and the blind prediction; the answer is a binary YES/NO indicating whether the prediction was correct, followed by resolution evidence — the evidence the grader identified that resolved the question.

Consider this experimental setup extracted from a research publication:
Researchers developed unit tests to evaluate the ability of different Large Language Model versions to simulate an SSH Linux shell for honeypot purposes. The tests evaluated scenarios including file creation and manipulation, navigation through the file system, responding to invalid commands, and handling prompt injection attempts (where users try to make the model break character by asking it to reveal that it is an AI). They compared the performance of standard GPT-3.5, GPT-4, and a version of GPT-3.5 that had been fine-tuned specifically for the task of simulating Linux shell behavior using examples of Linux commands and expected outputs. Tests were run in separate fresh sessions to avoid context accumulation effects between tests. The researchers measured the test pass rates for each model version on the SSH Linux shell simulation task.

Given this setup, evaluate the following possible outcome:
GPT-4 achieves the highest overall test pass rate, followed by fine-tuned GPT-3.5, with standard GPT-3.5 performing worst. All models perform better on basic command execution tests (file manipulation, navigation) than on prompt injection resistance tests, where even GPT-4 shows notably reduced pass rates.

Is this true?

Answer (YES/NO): NO